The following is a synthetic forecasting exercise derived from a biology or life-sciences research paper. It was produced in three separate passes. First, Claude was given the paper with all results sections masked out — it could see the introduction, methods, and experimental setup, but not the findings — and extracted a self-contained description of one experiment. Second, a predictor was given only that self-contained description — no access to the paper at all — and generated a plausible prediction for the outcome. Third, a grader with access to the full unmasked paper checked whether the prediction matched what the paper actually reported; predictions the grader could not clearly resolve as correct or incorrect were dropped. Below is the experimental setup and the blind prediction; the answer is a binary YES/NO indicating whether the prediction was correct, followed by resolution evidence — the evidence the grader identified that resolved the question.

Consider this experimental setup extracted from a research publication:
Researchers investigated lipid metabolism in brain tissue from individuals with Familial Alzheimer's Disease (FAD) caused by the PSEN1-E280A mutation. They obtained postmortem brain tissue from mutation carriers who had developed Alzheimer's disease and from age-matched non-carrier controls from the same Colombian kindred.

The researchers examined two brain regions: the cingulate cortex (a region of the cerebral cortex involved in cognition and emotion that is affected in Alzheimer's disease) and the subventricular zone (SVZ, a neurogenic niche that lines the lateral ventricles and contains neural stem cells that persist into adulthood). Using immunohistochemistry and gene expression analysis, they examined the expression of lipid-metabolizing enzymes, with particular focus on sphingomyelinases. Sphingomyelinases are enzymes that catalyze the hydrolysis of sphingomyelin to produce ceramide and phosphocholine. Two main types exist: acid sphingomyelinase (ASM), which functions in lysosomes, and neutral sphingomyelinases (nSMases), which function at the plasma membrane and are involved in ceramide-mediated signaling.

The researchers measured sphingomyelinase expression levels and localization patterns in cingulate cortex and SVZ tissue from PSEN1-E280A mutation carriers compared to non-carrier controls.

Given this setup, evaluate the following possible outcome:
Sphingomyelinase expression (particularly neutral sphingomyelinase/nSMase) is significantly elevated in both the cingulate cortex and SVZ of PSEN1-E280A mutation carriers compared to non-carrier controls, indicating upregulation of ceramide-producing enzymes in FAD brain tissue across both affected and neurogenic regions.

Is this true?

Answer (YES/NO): NO